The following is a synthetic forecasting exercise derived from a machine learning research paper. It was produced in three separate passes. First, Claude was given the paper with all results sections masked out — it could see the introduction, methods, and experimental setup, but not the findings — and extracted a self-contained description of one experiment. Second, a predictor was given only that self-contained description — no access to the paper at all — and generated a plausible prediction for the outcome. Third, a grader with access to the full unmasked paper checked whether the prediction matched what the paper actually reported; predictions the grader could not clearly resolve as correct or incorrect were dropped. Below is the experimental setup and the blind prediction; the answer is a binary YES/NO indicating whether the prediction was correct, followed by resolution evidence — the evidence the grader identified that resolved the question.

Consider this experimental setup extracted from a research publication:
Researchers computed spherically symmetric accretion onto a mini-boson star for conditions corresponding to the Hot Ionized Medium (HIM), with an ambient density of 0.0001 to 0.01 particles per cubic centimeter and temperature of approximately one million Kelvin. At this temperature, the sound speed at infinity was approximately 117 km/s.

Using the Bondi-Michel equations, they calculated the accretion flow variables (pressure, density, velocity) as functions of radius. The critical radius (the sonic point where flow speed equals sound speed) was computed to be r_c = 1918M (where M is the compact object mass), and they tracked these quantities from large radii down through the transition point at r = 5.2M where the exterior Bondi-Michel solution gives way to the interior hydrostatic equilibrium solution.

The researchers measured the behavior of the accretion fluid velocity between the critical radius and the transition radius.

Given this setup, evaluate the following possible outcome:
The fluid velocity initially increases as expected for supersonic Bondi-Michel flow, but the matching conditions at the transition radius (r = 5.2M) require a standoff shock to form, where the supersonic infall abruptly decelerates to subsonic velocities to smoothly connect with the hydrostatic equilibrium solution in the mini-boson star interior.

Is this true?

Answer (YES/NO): NO